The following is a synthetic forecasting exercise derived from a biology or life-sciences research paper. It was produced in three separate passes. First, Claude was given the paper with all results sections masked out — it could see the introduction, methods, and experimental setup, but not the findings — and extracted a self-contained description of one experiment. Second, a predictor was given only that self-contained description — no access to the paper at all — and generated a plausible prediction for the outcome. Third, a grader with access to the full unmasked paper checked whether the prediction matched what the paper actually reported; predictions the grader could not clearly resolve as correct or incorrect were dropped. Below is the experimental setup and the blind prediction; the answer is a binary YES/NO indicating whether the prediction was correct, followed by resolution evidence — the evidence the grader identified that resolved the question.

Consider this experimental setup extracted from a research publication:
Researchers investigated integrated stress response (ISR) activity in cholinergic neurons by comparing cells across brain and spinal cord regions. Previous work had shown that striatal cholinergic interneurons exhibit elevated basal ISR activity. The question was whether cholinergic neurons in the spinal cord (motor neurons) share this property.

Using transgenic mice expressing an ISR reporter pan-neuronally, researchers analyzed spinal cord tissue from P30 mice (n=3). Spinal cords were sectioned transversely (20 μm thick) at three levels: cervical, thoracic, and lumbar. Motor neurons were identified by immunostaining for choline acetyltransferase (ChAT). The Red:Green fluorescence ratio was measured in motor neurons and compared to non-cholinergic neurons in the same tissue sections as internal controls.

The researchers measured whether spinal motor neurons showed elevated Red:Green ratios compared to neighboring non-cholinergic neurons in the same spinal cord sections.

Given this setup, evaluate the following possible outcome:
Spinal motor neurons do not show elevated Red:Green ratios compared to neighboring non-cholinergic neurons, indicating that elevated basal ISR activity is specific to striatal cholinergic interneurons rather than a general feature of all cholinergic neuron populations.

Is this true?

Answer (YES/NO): NO